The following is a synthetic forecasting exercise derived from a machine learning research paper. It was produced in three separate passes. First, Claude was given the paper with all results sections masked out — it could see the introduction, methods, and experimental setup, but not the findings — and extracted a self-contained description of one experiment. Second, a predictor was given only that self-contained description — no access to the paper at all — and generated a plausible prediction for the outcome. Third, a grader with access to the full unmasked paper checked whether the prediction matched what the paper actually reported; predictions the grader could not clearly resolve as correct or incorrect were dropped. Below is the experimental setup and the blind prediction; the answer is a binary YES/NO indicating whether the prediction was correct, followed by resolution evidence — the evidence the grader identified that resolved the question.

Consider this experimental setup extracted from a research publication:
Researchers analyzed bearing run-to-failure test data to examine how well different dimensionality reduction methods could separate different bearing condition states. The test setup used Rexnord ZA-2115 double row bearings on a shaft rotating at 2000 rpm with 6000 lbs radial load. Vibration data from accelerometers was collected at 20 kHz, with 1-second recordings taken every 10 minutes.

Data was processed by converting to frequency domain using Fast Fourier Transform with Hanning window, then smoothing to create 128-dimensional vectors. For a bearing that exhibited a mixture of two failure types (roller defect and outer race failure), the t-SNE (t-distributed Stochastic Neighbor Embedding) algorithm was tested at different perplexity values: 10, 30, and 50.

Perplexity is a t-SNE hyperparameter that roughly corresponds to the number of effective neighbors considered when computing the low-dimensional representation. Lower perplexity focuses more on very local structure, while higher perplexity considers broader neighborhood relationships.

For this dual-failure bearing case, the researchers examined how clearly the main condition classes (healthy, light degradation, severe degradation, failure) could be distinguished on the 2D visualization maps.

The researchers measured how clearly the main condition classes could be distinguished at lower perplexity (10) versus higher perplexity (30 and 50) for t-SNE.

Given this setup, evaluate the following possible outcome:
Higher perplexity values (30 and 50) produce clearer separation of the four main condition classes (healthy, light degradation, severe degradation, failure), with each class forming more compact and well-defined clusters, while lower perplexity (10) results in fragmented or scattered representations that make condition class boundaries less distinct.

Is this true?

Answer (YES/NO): YES